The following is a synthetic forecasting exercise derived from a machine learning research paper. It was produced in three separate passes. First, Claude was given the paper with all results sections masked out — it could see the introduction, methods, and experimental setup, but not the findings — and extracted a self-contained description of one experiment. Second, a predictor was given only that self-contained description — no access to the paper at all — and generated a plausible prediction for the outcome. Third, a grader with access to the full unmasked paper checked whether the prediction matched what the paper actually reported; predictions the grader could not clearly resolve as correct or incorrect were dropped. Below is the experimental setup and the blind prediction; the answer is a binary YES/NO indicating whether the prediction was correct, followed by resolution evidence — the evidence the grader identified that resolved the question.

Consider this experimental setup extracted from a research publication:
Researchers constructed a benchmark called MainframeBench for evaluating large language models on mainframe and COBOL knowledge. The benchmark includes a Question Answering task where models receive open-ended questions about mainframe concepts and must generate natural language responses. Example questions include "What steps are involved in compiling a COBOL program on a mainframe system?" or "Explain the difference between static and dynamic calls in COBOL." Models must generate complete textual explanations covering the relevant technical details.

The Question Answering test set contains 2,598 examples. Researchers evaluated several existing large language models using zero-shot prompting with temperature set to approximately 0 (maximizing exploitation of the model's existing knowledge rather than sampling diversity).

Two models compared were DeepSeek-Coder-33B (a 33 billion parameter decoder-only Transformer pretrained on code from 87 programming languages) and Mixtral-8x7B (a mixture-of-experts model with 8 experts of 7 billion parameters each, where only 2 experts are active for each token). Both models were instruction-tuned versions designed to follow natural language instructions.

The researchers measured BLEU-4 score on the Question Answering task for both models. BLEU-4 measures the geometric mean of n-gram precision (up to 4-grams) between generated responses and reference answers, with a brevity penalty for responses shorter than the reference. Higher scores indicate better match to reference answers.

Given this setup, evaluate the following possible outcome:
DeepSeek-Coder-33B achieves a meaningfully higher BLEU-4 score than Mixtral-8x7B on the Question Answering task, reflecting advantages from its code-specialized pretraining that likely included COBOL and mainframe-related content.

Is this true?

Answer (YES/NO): NO